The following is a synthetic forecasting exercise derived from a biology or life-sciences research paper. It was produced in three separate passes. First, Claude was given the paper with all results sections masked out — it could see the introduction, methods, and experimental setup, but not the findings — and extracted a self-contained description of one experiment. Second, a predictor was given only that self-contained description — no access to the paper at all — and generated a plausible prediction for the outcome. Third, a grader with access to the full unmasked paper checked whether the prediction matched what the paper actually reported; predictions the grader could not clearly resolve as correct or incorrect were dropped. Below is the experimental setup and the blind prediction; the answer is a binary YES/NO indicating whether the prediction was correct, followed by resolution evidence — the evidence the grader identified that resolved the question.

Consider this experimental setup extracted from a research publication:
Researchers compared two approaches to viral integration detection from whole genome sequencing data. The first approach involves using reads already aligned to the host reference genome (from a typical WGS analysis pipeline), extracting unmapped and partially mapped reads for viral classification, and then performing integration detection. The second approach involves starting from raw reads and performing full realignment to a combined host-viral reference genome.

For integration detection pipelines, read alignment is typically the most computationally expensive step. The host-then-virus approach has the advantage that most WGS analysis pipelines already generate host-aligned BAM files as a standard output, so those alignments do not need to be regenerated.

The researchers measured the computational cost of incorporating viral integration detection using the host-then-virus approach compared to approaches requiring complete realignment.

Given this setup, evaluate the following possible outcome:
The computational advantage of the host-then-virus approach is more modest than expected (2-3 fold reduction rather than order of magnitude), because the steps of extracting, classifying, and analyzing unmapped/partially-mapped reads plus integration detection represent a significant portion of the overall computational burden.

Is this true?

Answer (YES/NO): NO